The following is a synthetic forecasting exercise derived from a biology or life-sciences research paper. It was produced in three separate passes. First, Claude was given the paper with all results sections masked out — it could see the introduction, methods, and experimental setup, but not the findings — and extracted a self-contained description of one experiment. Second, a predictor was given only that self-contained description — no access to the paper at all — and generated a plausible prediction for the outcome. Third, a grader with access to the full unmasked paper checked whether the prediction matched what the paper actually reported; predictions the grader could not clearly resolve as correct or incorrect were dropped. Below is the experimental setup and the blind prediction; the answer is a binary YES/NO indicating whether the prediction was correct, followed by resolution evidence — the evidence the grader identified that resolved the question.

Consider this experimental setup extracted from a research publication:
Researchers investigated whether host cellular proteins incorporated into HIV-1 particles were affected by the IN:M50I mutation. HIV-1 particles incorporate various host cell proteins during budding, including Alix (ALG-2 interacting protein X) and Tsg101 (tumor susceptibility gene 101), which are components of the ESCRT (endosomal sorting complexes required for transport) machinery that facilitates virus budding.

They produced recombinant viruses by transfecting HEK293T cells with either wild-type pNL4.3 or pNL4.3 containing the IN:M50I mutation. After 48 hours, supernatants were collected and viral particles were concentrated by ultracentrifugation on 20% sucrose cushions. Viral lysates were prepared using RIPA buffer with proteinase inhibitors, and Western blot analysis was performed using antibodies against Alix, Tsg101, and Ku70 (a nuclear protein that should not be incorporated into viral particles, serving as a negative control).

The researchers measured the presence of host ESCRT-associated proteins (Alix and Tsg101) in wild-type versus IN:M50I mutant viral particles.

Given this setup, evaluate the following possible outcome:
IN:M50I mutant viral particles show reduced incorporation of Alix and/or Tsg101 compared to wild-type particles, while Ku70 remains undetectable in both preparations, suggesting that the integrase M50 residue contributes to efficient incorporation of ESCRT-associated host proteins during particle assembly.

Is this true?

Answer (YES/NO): NO